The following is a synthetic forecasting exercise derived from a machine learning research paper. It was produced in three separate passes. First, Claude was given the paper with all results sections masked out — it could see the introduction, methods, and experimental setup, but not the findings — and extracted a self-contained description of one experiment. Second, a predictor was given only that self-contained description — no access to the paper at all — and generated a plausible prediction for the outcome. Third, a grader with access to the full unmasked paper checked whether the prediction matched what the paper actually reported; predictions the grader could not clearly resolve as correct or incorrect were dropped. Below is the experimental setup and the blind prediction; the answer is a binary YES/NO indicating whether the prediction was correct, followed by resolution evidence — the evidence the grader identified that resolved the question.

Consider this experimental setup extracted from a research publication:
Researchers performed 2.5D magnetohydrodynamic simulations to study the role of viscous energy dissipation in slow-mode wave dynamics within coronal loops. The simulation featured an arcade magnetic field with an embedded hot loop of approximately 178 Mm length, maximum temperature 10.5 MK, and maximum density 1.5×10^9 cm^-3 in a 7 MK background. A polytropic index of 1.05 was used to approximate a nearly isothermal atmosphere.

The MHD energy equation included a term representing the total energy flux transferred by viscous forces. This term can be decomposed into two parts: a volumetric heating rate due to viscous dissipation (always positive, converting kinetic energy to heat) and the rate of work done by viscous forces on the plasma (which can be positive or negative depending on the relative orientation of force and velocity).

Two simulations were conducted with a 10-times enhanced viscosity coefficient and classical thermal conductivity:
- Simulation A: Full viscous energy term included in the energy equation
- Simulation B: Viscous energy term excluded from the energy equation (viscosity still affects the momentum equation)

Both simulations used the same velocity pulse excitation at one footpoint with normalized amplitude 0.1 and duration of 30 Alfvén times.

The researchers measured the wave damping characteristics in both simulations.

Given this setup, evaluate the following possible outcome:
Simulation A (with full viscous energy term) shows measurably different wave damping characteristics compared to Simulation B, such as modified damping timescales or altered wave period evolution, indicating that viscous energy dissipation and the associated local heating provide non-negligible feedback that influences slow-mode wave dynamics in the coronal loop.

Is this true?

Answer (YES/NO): NO